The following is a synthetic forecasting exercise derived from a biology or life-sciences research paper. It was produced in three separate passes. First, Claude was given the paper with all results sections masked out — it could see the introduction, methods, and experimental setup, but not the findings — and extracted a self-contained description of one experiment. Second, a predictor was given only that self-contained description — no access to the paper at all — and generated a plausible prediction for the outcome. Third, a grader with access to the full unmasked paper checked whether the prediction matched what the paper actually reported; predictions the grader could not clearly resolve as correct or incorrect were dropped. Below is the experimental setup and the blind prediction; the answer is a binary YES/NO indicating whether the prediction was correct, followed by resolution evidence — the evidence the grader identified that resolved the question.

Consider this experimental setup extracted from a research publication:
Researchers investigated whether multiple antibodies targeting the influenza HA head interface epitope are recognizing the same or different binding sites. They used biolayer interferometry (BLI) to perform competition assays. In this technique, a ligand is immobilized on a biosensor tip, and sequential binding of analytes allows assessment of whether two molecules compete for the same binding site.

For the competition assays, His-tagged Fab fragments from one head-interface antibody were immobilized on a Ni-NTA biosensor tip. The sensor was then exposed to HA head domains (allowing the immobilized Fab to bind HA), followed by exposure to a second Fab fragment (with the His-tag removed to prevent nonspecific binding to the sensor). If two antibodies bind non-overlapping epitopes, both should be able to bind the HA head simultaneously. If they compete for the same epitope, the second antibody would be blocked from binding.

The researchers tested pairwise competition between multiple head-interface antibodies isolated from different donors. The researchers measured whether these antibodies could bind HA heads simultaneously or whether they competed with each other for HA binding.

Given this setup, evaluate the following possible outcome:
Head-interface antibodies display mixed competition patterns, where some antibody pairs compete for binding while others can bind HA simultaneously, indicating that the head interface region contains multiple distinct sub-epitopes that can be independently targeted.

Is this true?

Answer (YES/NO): NO